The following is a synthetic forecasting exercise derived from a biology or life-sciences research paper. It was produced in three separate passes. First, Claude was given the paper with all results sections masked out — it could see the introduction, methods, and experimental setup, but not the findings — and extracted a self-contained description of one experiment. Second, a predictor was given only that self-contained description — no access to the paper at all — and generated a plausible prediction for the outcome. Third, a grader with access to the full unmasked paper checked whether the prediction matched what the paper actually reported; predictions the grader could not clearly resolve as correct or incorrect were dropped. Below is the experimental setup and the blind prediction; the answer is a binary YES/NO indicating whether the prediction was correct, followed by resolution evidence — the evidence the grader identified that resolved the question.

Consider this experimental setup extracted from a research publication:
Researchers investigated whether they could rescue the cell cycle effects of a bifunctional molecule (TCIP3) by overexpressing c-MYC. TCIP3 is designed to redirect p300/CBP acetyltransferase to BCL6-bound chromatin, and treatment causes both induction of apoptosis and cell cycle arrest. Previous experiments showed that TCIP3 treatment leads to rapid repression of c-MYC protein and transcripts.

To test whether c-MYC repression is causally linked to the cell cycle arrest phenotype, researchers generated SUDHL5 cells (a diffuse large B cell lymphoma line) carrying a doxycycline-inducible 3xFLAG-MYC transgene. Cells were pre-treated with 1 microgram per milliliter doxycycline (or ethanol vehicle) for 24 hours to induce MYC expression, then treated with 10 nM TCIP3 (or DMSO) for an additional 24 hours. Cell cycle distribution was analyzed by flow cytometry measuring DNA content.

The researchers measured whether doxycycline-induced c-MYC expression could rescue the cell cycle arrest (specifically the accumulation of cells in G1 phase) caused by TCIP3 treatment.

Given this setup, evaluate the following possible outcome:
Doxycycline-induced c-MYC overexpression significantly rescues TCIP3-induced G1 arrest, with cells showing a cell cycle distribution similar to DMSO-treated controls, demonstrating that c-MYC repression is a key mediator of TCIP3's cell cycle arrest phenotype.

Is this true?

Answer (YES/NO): NO